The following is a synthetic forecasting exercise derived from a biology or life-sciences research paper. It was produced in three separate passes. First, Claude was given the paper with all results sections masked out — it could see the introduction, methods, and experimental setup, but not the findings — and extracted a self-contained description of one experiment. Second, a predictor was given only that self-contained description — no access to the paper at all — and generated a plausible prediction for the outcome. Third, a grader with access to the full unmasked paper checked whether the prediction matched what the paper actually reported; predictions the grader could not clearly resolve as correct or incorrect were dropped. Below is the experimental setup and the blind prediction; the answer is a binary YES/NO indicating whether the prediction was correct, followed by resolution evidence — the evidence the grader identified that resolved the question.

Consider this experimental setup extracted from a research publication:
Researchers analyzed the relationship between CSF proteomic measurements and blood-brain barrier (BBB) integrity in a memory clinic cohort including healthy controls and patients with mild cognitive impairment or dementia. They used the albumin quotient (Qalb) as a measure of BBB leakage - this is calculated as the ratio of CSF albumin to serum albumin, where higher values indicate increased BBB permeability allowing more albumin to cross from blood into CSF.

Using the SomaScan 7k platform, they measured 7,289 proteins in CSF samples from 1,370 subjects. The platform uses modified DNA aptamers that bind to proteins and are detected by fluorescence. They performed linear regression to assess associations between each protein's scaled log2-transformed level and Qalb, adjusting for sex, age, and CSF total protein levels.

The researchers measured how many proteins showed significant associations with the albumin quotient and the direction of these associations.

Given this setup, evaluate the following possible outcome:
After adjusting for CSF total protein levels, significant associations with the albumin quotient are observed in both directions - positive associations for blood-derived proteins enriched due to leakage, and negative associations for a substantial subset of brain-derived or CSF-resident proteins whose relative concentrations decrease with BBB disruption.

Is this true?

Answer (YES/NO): NO